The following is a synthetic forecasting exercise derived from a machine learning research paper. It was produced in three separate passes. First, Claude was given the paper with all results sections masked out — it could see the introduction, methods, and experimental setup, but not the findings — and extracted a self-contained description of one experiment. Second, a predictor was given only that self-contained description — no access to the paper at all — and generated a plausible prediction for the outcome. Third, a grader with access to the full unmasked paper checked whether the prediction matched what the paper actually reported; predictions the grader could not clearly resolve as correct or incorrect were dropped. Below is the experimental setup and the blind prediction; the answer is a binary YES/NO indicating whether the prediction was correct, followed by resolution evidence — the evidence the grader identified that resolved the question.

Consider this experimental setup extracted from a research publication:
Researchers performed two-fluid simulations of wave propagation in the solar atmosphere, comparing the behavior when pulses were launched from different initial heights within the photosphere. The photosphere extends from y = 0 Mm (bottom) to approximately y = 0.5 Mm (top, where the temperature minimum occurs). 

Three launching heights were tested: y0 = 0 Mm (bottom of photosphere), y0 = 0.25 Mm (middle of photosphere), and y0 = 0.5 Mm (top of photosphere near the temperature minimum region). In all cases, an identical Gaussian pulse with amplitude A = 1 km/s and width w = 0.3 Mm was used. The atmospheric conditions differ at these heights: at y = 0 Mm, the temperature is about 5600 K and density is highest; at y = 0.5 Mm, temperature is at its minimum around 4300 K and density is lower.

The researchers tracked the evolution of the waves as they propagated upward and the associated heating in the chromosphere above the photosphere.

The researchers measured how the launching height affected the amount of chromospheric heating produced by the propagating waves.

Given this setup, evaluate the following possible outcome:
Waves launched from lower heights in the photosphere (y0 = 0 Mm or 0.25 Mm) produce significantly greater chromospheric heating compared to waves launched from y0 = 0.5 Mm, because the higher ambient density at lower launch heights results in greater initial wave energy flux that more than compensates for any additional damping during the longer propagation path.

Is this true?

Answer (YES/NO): YES